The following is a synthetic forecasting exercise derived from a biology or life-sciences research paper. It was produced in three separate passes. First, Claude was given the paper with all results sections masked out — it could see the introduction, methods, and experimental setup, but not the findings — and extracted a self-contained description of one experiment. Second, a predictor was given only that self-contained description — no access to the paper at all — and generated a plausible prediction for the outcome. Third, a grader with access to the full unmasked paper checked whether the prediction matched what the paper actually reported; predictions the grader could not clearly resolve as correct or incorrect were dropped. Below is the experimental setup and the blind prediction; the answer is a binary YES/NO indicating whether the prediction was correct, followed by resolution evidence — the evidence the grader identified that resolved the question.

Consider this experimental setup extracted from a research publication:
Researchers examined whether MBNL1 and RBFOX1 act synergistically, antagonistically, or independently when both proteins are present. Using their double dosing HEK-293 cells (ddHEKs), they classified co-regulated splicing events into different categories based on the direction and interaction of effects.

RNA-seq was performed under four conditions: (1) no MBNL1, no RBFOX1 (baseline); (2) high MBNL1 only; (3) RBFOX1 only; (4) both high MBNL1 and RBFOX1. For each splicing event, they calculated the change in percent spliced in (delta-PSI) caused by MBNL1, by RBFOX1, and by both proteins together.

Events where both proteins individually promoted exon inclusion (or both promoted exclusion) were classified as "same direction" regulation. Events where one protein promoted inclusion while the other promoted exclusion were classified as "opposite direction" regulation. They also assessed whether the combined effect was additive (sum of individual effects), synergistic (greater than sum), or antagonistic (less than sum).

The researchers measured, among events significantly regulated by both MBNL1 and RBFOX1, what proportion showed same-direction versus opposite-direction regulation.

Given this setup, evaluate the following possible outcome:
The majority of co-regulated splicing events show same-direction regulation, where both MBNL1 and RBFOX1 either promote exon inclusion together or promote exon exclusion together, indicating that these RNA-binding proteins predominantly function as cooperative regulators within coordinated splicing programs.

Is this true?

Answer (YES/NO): YES